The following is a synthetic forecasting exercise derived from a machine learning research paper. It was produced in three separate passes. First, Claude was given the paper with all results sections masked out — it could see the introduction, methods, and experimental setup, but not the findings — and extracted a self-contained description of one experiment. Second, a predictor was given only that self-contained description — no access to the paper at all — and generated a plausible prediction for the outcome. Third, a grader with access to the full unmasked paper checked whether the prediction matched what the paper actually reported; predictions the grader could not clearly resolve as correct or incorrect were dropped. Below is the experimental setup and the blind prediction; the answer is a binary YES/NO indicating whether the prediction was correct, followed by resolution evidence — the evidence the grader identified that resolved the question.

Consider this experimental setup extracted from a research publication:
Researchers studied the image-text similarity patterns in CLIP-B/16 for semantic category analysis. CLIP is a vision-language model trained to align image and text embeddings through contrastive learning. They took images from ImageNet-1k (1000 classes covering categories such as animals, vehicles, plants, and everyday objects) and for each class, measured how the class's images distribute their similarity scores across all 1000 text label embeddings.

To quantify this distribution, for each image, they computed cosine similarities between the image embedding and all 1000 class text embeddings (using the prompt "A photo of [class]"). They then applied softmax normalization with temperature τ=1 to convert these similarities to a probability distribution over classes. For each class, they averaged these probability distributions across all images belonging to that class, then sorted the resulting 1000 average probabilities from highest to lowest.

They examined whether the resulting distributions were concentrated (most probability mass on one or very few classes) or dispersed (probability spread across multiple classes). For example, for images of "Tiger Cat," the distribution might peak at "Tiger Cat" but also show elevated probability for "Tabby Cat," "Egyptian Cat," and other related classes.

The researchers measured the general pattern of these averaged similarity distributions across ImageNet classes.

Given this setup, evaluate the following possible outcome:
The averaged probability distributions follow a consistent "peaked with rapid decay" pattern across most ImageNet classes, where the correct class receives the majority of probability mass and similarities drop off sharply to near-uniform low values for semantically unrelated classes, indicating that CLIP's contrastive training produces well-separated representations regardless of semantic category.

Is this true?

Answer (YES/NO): NO